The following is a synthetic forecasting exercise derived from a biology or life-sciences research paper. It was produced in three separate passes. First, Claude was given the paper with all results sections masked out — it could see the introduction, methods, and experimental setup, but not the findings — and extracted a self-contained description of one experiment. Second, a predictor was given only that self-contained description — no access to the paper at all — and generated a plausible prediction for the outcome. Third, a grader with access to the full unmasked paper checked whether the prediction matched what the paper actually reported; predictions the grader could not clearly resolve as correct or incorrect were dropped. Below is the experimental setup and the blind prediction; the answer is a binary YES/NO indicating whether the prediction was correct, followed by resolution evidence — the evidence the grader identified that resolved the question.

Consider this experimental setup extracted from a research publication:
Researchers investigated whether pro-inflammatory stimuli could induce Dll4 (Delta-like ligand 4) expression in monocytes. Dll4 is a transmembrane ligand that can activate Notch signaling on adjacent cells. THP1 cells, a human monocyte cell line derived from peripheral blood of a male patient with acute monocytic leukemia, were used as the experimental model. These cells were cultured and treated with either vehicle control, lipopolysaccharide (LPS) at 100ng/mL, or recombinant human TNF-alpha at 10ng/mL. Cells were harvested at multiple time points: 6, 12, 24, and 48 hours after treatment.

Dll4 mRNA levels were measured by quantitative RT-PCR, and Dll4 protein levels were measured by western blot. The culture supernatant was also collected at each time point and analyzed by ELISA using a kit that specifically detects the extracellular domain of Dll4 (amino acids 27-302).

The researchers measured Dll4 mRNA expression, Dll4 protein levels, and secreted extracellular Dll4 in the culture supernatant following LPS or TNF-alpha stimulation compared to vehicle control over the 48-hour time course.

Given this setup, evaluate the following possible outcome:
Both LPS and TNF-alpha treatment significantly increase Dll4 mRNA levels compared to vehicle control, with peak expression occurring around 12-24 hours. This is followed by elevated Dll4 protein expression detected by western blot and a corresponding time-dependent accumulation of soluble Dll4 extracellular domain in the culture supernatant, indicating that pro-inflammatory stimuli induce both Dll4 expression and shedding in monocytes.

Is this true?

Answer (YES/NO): YES